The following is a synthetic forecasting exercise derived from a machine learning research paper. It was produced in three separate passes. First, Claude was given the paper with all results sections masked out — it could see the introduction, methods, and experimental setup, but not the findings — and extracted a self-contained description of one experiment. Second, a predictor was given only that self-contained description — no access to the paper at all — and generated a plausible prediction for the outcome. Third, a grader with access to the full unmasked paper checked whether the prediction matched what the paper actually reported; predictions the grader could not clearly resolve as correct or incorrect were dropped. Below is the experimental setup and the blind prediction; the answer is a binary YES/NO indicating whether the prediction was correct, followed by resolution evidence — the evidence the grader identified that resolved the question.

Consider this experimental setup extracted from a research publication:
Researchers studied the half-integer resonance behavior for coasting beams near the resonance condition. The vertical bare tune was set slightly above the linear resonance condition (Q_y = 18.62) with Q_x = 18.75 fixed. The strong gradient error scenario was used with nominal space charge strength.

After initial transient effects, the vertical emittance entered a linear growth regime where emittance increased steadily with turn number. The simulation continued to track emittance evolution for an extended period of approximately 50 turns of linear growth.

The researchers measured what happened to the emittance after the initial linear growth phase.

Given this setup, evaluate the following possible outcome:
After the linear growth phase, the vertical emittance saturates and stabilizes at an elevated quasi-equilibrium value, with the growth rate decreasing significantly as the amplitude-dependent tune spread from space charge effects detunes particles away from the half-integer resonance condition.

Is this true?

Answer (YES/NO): NO